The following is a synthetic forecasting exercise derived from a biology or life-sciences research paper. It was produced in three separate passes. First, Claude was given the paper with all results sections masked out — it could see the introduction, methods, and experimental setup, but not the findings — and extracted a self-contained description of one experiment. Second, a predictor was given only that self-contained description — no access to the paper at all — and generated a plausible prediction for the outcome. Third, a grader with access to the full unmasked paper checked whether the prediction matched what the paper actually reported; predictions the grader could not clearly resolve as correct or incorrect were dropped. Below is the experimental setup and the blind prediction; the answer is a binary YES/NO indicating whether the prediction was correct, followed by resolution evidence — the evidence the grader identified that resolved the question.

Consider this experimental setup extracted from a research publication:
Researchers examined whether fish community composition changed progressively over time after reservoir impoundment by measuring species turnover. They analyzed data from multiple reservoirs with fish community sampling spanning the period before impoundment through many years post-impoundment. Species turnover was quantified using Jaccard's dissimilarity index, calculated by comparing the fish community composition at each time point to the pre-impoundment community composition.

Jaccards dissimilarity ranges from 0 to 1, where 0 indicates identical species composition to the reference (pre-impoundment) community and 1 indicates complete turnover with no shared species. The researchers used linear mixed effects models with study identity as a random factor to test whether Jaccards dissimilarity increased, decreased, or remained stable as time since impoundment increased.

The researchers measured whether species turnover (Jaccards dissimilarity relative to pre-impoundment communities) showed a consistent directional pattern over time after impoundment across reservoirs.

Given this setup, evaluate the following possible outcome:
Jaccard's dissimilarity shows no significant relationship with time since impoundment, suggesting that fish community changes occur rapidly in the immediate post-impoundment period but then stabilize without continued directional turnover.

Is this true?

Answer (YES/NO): YES